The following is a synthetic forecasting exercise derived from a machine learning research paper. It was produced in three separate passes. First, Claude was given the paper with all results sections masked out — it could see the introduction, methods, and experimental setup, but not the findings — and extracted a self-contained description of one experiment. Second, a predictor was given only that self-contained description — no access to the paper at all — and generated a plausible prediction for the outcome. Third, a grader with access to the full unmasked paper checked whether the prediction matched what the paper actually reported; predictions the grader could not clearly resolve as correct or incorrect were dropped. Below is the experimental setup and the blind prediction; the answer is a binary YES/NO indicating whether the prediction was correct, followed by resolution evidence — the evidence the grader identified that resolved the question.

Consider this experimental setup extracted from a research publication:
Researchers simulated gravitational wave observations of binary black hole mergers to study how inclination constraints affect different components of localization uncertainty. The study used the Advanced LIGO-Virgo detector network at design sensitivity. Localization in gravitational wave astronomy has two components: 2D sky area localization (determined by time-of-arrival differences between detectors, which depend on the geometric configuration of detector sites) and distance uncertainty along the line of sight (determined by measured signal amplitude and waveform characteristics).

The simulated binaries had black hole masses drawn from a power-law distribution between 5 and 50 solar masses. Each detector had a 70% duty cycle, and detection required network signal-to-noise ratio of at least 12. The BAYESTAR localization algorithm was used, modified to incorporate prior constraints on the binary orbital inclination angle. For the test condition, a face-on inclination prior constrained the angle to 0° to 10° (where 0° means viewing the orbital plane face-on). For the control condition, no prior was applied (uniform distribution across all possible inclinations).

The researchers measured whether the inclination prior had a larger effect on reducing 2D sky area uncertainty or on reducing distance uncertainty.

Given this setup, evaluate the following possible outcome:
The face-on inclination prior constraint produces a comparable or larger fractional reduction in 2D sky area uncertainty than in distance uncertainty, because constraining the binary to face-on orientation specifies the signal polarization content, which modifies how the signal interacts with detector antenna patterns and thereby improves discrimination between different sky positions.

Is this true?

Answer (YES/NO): NO